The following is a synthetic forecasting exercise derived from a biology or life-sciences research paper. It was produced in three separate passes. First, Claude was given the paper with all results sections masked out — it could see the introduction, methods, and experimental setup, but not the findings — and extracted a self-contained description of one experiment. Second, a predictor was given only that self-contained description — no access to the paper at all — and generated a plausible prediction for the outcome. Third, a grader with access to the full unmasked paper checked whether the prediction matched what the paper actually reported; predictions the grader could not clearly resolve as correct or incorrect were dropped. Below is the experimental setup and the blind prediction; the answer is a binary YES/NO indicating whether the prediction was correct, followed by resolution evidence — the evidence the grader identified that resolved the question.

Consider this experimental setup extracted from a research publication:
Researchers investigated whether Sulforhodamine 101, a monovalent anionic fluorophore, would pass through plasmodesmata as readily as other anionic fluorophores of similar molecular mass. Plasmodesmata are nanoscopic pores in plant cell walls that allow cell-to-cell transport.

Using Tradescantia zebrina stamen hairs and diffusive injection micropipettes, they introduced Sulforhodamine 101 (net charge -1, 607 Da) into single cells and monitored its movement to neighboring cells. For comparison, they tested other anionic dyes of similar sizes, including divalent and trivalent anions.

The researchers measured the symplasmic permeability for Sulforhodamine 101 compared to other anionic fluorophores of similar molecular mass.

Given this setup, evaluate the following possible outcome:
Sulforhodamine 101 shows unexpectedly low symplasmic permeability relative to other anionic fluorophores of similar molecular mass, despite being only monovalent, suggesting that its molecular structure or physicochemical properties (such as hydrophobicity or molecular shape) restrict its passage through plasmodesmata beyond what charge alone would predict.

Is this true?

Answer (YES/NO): YES